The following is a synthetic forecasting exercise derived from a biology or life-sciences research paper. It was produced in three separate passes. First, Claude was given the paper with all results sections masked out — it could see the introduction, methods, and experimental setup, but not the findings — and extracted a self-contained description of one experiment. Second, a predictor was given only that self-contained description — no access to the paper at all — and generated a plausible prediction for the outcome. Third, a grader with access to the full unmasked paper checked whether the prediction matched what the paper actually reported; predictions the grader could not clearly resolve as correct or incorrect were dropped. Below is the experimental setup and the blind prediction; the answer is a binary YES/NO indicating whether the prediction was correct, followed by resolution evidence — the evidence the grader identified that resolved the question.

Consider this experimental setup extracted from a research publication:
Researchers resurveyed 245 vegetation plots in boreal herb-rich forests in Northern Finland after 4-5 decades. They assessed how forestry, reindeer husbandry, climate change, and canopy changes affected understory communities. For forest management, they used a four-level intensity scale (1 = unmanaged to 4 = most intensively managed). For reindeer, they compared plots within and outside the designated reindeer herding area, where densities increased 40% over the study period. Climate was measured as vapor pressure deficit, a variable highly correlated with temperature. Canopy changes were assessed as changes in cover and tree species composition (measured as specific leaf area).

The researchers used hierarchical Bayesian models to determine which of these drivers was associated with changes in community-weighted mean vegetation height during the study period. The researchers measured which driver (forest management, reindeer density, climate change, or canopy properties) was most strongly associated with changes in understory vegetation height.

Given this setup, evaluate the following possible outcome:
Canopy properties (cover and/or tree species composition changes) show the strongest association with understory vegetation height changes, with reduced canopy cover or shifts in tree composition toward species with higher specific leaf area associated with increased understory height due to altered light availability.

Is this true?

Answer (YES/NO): NO